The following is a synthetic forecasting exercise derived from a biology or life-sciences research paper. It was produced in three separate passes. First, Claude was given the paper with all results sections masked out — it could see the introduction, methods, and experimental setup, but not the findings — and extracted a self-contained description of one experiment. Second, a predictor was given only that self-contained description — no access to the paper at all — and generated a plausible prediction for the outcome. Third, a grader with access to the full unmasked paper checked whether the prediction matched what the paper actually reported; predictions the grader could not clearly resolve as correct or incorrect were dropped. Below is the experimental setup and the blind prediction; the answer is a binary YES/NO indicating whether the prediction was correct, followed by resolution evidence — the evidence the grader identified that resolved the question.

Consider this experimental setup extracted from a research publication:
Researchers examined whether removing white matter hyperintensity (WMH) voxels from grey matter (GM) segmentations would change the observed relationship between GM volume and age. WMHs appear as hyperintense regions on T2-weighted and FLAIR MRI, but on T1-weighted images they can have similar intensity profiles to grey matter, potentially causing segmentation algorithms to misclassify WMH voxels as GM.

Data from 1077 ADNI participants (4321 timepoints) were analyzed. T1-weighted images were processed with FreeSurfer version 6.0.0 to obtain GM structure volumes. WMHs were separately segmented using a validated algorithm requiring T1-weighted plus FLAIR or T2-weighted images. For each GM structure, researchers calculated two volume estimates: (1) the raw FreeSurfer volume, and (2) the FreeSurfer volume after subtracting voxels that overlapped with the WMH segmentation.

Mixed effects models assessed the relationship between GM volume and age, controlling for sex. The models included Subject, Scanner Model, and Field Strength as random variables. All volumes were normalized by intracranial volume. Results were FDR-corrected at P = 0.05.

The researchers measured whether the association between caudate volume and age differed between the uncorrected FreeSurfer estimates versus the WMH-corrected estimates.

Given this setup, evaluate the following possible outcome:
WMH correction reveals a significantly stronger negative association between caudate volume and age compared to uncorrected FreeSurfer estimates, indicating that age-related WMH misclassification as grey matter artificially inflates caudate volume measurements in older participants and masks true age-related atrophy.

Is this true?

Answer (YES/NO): YES